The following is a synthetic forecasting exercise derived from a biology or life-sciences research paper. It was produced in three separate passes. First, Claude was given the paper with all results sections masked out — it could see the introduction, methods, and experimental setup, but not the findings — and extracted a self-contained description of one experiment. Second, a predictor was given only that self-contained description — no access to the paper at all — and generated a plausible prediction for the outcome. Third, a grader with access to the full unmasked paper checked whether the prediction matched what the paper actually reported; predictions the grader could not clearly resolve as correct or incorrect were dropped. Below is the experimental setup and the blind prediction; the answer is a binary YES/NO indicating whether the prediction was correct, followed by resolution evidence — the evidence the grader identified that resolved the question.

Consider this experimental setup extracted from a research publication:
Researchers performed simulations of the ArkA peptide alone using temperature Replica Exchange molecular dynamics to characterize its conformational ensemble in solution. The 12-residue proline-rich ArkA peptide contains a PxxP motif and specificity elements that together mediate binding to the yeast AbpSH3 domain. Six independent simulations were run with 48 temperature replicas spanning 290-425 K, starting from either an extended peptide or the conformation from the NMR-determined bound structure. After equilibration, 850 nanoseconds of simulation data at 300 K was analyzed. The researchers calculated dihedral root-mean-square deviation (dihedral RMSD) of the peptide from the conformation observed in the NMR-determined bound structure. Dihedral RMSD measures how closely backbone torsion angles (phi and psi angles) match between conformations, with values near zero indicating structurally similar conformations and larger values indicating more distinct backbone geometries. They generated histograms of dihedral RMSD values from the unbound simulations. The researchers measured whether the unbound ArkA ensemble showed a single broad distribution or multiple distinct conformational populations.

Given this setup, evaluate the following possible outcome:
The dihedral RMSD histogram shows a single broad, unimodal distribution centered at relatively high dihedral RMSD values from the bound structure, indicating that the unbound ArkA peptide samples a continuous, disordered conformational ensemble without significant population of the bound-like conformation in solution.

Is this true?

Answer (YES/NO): NO